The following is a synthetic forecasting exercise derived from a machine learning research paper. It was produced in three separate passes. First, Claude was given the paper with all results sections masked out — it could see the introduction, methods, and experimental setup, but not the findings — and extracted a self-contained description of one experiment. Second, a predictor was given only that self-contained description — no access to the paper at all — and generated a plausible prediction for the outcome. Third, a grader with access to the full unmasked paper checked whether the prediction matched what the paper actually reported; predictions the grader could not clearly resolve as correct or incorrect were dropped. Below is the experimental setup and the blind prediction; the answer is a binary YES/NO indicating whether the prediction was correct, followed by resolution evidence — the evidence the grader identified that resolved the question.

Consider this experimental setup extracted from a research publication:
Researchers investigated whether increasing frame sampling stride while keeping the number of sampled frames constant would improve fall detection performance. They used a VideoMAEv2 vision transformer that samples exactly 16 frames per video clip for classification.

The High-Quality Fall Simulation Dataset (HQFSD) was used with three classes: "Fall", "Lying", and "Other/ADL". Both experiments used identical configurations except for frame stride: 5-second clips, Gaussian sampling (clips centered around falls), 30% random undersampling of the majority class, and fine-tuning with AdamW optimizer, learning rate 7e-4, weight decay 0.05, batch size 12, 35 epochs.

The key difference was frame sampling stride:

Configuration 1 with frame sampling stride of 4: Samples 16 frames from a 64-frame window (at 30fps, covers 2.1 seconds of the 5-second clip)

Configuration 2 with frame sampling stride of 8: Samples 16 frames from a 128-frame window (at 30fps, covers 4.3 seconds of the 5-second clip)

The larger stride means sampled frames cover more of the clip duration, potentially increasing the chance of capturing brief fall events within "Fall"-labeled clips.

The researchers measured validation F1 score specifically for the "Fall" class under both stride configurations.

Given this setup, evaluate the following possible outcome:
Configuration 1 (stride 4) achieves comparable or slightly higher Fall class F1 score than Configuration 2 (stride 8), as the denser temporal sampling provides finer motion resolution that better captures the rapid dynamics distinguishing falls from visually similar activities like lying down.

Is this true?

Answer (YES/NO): NO